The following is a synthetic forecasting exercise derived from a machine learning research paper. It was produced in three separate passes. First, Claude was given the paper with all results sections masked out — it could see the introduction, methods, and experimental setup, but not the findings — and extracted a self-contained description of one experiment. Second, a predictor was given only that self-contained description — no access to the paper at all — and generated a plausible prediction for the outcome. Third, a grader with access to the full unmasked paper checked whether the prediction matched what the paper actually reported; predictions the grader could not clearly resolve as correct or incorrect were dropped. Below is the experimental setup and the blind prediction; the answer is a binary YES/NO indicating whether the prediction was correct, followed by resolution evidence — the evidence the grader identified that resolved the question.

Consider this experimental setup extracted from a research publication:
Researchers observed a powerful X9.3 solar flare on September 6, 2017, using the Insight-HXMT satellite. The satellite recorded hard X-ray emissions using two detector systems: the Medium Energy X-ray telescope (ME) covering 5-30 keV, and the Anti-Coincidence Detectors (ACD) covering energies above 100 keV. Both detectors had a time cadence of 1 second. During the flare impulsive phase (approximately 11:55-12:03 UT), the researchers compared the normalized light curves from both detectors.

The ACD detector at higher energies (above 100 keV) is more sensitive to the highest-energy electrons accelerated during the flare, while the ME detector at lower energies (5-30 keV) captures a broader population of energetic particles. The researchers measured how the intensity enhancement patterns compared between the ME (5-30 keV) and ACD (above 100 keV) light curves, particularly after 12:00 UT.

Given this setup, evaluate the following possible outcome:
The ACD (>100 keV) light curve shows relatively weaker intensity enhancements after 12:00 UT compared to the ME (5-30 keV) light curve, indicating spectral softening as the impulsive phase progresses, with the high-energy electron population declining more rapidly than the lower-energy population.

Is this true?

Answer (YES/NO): NO